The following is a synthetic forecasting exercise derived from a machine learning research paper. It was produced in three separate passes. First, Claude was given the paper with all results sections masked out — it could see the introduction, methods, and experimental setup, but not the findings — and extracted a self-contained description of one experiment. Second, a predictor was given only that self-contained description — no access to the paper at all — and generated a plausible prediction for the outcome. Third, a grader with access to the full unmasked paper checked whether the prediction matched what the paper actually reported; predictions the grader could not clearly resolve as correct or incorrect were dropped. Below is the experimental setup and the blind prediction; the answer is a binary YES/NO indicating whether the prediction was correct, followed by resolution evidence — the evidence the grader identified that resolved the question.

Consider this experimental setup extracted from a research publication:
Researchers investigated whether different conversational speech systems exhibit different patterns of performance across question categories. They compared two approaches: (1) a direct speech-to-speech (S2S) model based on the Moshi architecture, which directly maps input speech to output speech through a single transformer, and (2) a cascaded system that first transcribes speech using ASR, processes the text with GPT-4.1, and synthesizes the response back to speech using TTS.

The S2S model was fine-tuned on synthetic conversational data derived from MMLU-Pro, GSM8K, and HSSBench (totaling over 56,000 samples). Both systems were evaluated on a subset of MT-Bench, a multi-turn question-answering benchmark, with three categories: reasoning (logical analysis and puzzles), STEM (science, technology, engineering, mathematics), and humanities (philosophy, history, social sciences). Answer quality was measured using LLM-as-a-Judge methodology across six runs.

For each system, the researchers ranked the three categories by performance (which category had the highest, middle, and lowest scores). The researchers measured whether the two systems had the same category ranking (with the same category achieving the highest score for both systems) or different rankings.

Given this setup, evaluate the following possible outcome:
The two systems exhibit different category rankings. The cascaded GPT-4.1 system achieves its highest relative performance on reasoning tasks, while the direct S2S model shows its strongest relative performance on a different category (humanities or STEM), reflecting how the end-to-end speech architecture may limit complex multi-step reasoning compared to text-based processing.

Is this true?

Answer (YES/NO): NO